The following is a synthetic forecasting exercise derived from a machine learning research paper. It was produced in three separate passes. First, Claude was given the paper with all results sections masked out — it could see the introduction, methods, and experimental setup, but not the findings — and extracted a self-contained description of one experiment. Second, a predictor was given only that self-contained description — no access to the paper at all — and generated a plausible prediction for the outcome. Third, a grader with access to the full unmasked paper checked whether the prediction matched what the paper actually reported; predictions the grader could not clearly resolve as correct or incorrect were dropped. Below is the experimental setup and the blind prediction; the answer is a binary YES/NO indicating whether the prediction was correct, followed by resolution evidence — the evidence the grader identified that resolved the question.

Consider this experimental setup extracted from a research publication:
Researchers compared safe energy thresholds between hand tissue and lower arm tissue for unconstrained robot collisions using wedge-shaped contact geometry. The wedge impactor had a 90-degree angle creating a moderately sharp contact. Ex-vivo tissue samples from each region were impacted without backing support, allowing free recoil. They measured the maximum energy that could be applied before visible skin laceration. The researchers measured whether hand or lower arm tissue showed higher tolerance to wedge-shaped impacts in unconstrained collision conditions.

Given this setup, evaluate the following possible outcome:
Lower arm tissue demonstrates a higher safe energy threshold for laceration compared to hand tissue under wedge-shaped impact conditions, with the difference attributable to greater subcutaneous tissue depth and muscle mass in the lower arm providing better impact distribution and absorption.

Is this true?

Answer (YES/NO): NO